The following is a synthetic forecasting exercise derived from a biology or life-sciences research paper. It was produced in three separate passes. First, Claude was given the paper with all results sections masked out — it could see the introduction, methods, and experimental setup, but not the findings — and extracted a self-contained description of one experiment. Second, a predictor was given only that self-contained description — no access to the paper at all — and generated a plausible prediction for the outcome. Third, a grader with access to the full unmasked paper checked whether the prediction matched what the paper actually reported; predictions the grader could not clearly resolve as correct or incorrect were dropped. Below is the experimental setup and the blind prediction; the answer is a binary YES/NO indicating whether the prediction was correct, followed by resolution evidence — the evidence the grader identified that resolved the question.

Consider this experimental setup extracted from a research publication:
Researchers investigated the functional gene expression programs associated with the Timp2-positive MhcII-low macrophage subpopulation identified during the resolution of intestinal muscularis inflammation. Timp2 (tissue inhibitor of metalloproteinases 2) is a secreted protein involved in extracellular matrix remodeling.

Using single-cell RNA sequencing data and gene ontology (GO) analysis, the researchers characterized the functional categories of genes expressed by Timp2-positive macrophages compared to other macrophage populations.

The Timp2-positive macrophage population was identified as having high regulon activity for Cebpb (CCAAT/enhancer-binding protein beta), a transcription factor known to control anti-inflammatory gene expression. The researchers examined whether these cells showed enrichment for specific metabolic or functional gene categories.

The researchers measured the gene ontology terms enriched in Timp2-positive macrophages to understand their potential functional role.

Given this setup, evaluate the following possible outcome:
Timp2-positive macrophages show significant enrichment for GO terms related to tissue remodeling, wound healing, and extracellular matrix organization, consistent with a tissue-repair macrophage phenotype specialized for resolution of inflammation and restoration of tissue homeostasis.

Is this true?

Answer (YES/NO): NO